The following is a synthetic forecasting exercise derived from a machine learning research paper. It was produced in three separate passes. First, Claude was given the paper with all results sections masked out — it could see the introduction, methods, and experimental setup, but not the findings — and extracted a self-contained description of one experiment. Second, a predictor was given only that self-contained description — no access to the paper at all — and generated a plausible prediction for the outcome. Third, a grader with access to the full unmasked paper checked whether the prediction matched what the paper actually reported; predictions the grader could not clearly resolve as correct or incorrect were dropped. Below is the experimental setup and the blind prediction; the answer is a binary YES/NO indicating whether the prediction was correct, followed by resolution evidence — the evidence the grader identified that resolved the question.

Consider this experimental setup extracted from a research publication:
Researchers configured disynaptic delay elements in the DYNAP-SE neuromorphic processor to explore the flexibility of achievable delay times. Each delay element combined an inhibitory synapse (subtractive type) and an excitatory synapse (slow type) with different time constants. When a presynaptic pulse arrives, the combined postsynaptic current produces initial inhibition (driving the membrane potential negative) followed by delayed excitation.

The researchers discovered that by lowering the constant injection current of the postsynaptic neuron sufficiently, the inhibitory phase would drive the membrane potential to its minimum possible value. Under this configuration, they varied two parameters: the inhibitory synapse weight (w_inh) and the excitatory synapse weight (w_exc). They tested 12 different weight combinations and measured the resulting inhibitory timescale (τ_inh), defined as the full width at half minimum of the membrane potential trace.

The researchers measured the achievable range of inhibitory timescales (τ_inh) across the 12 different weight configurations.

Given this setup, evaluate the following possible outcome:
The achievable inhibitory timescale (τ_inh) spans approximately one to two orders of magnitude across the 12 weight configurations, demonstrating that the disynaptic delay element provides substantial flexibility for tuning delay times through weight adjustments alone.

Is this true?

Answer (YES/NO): NO